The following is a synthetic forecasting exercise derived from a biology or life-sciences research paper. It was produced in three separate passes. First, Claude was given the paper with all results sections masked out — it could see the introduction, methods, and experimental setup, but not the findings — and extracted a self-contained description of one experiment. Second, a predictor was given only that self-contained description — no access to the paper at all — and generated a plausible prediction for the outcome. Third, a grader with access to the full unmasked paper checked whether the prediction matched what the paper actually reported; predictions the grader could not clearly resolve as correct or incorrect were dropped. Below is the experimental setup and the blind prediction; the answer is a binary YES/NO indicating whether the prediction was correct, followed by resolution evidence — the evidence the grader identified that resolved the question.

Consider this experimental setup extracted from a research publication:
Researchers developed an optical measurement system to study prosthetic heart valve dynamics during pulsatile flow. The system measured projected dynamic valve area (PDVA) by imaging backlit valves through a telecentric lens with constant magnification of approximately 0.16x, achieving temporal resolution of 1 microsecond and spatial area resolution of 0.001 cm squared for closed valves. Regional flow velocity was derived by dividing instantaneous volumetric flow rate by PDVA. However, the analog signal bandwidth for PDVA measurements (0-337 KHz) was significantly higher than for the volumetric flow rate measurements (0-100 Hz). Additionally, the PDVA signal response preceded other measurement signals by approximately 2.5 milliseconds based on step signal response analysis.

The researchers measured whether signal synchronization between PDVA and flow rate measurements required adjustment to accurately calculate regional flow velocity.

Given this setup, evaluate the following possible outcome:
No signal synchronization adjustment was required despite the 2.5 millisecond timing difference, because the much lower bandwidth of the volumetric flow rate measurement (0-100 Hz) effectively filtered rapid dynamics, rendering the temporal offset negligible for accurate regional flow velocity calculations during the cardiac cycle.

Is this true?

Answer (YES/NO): NO